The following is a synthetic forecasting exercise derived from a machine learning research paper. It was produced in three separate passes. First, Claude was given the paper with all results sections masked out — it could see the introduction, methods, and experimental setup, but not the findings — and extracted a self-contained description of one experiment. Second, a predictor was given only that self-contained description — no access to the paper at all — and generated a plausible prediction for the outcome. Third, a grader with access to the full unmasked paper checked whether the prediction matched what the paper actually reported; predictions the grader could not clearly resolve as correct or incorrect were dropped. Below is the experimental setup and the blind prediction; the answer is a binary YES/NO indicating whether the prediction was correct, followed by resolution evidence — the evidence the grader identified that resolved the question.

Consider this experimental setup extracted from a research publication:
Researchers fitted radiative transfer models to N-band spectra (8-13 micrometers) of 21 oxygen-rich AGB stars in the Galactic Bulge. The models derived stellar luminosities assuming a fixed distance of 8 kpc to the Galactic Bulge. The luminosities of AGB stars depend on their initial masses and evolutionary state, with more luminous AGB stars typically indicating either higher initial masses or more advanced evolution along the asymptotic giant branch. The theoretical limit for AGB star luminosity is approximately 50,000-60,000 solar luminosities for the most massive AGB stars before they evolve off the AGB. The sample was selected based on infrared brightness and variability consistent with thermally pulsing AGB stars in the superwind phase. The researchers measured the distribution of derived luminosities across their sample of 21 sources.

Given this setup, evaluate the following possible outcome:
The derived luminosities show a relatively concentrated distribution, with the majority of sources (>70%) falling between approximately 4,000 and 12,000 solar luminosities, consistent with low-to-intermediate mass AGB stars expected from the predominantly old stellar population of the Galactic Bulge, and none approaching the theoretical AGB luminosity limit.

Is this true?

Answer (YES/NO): NO